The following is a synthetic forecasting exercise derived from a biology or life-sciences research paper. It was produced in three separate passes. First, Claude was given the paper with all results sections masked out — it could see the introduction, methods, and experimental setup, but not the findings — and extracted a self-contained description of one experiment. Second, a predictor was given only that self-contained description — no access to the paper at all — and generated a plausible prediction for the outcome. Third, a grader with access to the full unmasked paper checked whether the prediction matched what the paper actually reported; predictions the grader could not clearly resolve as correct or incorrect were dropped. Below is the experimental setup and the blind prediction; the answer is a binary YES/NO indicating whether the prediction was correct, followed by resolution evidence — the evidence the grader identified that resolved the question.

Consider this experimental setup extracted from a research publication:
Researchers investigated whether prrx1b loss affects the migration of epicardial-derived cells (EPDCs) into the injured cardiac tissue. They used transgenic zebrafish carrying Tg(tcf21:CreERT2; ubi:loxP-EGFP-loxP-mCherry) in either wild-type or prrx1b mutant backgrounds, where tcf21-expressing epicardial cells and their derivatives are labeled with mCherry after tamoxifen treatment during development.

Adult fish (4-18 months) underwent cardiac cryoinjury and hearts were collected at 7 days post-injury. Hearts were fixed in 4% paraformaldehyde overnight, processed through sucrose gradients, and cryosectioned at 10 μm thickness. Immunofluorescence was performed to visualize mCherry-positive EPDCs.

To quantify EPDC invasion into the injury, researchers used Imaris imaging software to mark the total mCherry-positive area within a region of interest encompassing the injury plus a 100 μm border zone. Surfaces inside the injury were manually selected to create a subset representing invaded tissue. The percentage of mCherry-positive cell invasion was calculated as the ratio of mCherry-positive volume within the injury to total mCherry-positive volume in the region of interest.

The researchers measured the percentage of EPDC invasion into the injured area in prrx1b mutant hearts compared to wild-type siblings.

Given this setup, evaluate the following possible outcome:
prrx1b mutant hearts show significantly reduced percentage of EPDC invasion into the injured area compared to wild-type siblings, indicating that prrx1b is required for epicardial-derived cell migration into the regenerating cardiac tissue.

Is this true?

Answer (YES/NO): NO